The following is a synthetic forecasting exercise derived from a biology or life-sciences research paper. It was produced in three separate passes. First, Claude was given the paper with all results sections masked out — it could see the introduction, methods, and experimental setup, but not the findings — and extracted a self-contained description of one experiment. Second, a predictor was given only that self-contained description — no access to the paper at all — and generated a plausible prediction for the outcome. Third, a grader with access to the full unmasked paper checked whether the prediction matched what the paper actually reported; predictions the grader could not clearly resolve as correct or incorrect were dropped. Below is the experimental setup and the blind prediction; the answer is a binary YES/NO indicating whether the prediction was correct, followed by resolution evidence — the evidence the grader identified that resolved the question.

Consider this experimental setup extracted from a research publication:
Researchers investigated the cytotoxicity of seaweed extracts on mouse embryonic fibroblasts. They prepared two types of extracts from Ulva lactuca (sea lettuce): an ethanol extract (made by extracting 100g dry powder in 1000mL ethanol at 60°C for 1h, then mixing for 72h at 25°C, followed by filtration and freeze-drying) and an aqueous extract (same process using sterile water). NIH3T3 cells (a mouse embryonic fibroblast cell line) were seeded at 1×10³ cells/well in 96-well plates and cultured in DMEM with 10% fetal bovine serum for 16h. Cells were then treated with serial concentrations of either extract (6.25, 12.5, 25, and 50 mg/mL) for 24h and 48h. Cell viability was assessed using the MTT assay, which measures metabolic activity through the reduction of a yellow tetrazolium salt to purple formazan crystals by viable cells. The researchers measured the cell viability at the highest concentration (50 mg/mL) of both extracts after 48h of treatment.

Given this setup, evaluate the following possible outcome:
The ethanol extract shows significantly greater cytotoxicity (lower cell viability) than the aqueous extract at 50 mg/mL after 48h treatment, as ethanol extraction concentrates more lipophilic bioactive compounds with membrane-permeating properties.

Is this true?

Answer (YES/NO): NO